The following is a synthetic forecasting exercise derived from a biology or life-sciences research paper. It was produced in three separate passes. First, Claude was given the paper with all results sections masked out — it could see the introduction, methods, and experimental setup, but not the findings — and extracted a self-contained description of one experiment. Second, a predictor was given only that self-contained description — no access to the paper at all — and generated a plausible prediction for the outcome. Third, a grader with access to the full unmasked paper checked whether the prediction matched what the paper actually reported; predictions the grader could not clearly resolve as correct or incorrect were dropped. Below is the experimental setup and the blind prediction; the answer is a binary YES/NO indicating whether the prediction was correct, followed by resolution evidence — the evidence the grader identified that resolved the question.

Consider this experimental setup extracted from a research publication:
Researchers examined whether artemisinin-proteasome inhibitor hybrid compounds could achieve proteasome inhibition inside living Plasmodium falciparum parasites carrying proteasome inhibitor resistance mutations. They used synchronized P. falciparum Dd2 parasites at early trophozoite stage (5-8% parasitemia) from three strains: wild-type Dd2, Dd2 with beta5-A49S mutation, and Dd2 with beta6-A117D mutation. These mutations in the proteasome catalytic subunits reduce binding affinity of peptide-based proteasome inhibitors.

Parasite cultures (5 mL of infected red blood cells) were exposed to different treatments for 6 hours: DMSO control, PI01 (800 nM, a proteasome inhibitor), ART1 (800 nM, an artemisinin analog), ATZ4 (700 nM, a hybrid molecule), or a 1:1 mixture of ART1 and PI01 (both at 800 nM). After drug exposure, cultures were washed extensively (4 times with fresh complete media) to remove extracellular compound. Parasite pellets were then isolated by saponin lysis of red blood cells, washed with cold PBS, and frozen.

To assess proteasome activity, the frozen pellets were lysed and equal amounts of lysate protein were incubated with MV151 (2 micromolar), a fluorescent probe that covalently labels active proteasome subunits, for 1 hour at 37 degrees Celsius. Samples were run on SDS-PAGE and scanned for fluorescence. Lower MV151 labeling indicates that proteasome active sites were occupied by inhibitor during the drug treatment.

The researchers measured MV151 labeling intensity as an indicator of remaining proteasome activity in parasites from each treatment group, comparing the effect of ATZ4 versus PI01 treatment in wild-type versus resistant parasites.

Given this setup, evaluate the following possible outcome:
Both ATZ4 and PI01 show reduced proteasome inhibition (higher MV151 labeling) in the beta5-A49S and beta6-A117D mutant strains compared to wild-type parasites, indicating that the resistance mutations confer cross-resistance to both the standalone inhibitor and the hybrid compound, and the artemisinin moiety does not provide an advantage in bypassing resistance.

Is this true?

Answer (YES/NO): NO